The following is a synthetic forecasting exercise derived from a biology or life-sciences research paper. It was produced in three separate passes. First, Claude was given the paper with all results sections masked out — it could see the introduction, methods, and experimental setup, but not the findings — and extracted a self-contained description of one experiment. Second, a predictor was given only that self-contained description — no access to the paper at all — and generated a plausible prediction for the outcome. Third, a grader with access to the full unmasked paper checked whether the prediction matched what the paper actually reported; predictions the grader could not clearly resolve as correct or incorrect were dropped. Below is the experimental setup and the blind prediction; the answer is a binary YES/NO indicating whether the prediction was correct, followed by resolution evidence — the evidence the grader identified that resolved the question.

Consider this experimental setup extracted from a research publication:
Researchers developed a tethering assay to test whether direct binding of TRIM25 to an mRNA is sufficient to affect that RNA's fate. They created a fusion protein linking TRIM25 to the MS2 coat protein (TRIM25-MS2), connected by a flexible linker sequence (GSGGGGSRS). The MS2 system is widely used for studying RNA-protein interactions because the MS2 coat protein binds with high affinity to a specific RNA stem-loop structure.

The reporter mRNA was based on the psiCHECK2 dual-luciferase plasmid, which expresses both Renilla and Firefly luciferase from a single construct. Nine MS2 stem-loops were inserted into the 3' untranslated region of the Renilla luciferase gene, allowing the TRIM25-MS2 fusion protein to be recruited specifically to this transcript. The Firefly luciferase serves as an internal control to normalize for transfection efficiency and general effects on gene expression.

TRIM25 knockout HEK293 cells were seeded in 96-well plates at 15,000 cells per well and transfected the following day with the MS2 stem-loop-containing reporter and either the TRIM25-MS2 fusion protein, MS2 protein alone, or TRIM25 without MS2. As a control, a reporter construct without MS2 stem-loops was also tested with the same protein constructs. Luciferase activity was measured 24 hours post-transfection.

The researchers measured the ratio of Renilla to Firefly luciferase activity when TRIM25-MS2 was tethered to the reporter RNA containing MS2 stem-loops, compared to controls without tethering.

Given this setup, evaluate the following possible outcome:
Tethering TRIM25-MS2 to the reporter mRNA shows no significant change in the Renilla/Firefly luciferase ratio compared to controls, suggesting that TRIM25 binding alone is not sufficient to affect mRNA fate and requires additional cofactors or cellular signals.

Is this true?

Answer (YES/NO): NO